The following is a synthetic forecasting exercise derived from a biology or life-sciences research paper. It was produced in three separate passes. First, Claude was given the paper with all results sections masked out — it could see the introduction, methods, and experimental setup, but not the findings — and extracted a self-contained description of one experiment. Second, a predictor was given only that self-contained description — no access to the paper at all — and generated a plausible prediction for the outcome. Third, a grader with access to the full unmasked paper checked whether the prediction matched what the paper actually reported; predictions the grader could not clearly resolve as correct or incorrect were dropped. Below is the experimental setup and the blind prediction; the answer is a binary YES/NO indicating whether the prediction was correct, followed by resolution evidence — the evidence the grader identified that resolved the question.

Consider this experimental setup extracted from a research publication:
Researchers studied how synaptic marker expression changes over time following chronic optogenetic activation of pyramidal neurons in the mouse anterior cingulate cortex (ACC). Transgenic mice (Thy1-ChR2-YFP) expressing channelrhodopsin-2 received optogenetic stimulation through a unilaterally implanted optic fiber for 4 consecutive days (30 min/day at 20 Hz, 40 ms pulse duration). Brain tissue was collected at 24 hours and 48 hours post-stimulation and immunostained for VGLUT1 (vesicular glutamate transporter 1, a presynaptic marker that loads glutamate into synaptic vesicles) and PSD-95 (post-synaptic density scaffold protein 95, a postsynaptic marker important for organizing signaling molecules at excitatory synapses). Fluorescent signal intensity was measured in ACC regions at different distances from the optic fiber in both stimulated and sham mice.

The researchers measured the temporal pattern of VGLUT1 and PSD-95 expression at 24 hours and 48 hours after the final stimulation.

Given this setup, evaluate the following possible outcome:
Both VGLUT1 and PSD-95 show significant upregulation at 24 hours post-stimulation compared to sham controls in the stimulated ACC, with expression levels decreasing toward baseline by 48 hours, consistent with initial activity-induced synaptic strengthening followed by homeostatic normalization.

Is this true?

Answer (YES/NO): NO